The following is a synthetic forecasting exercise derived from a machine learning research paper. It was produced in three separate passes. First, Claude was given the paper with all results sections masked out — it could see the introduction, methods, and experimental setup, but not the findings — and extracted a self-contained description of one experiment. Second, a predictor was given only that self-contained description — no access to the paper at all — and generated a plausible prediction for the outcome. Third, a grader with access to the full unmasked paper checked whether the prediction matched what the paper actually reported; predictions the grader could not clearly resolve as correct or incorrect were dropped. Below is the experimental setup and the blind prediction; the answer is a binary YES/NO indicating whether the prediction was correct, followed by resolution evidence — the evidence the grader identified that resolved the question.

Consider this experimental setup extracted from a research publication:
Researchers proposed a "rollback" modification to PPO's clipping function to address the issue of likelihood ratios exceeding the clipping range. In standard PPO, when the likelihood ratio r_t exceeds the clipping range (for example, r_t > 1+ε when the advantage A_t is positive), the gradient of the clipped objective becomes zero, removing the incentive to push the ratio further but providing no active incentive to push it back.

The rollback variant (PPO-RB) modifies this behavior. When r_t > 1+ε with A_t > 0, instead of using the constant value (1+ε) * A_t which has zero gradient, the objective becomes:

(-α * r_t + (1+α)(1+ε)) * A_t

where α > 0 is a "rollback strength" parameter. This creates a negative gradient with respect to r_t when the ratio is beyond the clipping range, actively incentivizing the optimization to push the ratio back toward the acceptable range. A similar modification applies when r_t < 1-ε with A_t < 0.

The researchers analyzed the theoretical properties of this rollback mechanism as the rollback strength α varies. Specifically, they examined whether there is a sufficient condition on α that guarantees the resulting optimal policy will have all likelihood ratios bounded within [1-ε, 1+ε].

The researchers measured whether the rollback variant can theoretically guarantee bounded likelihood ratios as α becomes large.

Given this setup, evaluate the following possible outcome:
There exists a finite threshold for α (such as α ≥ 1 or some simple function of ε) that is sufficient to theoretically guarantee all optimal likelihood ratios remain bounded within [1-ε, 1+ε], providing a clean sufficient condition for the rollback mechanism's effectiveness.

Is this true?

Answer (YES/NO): NO